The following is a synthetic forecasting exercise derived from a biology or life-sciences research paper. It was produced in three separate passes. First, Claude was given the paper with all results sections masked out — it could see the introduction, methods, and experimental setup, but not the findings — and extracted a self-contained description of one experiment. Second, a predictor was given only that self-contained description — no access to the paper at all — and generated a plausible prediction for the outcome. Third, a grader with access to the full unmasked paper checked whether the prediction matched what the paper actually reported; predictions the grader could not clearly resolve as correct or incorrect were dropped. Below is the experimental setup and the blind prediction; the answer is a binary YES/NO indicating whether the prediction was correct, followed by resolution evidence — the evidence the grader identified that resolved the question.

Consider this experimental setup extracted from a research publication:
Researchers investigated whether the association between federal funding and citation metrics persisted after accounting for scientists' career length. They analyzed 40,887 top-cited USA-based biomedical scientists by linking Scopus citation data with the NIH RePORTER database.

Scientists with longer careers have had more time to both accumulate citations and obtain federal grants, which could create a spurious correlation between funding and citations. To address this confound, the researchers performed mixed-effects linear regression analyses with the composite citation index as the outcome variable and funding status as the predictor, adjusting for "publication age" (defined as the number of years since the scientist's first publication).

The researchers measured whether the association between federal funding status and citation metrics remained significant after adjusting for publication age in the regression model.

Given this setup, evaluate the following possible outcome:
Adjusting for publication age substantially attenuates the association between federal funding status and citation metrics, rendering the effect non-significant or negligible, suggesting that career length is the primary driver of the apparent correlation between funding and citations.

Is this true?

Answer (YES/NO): NO